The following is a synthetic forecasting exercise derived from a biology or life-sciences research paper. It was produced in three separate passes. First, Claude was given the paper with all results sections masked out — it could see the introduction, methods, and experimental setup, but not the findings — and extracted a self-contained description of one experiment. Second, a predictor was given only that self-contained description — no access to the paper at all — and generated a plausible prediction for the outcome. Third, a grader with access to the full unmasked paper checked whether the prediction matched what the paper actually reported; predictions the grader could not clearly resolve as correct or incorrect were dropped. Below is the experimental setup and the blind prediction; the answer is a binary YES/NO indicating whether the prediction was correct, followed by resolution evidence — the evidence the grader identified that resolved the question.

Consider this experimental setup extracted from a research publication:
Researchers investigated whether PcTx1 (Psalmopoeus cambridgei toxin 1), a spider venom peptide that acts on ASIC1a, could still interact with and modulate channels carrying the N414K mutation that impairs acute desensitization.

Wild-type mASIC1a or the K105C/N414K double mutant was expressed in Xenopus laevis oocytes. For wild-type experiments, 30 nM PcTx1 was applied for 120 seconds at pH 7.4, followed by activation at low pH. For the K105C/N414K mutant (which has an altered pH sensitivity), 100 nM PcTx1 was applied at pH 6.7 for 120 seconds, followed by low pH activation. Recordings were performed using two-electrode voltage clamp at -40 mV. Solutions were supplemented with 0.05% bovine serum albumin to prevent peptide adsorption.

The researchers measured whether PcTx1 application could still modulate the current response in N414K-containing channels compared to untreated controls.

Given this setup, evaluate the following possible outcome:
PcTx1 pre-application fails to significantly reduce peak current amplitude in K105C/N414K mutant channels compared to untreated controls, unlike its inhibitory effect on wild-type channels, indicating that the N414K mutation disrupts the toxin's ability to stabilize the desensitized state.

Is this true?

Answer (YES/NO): NO